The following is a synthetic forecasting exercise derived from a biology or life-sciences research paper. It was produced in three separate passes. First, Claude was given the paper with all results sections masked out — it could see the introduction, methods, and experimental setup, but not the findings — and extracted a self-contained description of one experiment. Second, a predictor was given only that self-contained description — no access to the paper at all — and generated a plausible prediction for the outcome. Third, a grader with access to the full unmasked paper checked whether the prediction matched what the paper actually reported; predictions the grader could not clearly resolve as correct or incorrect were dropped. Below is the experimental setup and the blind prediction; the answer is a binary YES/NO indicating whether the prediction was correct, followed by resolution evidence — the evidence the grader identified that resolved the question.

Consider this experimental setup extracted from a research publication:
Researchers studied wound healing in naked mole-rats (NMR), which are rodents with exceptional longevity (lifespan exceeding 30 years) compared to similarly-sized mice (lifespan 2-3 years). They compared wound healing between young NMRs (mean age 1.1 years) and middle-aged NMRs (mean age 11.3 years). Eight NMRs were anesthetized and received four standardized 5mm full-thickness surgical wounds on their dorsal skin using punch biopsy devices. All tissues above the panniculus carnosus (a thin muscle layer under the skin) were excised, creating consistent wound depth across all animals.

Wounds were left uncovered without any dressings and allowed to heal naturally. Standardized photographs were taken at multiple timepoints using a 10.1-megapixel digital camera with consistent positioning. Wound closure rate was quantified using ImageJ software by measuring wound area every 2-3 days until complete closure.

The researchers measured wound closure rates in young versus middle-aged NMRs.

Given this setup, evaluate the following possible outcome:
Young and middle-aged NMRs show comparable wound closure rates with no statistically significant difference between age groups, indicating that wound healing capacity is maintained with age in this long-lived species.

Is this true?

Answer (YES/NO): YES